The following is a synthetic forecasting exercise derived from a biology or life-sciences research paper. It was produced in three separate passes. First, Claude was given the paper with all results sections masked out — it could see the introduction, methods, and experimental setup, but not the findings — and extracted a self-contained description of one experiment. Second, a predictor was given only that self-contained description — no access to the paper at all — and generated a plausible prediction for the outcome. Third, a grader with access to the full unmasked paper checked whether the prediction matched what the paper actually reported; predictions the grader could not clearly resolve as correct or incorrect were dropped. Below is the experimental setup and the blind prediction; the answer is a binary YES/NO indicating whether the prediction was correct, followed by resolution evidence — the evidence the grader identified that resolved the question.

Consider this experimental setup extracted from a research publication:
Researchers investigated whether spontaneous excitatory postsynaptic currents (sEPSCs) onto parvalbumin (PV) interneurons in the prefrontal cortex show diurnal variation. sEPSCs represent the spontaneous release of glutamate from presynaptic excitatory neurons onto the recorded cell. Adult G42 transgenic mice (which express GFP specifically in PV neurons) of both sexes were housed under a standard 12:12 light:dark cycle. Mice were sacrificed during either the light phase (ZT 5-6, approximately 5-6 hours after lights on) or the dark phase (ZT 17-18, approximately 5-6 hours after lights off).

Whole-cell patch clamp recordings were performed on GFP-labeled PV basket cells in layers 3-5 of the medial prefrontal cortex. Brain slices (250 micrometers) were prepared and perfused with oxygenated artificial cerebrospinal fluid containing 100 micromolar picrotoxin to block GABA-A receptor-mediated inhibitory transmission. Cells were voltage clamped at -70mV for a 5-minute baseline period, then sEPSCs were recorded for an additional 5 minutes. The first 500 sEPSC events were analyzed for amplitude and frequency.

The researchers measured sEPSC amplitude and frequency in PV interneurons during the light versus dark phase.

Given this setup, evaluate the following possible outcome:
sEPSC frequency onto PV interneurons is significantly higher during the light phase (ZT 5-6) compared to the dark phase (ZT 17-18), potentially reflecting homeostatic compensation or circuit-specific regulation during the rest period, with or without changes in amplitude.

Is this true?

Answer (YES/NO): NO